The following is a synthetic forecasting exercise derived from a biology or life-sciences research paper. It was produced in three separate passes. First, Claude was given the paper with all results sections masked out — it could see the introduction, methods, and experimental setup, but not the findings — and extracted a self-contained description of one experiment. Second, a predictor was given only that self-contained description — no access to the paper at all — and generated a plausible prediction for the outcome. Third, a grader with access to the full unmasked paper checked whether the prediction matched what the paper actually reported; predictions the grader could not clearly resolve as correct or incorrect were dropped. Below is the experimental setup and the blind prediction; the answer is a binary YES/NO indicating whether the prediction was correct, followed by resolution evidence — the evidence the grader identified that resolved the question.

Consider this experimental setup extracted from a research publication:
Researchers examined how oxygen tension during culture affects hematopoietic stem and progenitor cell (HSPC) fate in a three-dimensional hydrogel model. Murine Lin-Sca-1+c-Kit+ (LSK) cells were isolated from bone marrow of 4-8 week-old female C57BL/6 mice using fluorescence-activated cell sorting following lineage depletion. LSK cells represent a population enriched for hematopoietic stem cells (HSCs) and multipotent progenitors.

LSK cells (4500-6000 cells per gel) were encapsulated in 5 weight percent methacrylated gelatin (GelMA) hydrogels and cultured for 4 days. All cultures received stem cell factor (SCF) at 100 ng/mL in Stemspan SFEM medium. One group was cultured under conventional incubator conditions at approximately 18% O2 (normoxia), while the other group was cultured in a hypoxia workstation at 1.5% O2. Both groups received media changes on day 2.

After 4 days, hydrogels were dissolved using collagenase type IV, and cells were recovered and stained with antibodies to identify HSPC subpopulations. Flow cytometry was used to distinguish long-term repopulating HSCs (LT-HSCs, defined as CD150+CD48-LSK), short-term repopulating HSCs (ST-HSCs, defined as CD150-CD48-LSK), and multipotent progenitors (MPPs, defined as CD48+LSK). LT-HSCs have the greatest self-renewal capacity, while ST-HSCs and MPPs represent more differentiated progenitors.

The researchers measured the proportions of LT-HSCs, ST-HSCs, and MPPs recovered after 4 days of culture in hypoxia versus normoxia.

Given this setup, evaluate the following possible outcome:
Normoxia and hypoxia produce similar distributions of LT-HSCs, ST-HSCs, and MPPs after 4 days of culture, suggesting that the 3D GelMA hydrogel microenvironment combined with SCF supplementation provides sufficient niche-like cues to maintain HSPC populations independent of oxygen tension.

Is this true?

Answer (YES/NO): YES